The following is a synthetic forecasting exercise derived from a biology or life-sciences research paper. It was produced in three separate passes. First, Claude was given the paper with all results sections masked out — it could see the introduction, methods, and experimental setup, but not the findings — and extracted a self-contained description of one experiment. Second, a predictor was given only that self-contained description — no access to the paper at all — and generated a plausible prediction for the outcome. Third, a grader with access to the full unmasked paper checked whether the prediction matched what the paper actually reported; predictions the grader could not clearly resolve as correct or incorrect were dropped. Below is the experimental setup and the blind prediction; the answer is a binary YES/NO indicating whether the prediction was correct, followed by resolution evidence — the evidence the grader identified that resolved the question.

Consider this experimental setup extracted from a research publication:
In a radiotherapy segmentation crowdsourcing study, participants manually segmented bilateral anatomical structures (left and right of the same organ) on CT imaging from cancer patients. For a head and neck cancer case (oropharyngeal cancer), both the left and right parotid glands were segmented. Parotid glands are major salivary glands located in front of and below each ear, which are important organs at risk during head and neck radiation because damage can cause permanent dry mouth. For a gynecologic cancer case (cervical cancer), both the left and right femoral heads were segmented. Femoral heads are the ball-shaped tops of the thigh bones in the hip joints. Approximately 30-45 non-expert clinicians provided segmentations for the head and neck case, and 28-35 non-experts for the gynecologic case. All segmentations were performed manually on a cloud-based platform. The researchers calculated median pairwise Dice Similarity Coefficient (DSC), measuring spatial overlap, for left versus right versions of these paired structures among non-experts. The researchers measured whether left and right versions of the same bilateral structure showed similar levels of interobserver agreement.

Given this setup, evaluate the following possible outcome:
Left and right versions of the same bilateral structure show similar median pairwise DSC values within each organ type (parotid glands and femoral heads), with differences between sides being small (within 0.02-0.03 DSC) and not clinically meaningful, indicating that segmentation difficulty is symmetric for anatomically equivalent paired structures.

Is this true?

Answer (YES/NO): YES